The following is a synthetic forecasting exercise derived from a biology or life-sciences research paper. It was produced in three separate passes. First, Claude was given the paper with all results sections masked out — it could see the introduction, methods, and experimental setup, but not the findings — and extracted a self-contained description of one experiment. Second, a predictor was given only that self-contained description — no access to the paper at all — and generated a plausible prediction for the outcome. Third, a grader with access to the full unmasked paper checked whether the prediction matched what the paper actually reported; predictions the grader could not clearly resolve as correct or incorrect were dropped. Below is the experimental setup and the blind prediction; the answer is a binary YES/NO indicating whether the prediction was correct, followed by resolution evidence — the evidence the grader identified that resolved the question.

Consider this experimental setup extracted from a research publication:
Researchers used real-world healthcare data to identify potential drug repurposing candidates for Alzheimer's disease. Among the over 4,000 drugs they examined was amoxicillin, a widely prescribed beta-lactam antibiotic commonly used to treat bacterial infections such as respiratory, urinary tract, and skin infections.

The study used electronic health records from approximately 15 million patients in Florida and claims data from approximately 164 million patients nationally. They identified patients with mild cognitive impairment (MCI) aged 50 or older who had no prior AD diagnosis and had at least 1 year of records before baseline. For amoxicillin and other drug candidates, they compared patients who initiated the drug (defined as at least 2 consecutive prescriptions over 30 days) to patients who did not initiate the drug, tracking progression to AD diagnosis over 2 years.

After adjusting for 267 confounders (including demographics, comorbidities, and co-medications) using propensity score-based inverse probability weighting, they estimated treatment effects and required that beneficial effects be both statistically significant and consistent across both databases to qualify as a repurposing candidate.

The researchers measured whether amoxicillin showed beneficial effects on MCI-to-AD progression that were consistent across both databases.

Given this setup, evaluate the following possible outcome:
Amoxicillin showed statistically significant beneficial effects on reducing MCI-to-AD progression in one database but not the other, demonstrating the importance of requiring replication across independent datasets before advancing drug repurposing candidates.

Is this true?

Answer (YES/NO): NO